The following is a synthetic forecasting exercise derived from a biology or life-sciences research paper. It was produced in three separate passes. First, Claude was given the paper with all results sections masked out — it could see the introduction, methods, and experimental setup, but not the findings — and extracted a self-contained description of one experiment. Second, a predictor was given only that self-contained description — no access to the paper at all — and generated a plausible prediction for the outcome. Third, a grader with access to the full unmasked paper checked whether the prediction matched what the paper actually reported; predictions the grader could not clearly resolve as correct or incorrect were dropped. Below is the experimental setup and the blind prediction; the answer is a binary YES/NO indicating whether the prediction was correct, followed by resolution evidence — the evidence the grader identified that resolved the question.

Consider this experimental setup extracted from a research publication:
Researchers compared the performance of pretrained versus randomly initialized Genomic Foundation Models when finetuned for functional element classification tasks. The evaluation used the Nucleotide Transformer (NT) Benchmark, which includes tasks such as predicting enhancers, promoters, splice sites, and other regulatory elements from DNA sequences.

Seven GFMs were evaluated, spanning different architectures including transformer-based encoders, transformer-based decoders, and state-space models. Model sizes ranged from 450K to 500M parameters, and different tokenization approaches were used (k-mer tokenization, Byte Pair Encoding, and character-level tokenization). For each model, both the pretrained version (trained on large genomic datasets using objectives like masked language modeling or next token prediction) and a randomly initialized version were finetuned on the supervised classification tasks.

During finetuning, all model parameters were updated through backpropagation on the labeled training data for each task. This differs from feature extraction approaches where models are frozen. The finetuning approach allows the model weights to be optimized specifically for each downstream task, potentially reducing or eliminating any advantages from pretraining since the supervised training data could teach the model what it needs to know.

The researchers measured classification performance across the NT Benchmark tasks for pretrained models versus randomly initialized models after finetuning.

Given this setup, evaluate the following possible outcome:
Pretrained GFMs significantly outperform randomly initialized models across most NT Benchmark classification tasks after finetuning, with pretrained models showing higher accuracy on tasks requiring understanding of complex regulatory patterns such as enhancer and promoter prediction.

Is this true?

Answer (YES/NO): NO